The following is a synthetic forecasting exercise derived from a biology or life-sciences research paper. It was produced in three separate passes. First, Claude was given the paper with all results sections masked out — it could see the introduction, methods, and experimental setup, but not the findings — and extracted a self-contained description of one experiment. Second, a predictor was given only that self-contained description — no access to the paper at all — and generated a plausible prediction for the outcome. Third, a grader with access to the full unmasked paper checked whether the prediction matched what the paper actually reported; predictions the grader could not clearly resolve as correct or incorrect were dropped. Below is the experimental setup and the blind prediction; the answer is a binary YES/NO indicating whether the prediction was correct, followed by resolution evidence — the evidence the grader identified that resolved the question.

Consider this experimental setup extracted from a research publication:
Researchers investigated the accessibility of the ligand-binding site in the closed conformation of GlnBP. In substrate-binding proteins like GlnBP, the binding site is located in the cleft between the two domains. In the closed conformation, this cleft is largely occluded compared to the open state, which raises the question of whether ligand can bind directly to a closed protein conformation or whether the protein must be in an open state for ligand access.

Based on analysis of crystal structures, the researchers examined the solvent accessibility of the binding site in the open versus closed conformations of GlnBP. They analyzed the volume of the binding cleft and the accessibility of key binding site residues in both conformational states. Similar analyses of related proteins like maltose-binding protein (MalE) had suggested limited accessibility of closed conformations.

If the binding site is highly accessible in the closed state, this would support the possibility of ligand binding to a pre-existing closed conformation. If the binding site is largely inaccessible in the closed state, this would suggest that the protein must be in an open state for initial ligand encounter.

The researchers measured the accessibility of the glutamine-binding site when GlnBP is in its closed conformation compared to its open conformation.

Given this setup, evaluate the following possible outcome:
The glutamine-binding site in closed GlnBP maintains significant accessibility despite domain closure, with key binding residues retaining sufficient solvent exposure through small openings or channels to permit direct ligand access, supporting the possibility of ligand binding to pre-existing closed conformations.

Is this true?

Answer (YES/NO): NO